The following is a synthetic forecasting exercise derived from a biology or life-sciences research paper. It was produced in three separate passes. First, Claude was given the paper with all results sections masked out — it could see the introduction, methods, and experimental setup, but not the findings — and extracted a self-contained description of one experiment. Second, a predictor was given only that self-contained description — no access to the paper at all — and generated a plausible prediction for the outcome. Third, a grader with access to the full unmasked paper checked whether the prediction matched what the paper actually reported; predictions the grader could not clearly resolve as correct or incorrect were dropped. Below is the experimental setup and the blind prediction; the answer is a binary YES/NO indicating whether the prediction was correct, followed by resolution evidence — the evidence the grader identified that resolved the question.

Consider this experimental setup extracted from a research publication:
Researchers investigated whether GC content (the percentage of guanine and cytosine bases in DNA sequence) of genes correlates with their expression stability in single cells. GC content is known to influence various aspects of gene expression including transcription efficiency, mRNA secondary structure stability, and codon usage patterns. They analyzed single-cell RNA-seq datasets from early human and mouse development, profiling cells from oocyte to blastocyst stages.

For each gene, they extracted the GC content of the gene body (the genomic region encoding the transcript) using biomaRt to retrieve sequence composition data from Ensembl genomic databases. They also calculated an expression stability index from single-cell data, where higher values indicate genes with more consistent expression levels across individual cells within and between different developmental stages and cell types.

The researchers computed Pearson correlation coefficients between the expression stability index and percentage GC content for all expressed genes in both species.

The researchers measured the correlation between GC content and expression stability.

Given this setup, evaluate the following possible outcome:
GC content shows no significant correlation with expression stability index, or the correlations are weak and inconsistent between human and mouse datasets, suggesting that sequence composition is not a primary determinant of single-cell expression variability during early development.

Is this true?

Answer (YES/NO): NO